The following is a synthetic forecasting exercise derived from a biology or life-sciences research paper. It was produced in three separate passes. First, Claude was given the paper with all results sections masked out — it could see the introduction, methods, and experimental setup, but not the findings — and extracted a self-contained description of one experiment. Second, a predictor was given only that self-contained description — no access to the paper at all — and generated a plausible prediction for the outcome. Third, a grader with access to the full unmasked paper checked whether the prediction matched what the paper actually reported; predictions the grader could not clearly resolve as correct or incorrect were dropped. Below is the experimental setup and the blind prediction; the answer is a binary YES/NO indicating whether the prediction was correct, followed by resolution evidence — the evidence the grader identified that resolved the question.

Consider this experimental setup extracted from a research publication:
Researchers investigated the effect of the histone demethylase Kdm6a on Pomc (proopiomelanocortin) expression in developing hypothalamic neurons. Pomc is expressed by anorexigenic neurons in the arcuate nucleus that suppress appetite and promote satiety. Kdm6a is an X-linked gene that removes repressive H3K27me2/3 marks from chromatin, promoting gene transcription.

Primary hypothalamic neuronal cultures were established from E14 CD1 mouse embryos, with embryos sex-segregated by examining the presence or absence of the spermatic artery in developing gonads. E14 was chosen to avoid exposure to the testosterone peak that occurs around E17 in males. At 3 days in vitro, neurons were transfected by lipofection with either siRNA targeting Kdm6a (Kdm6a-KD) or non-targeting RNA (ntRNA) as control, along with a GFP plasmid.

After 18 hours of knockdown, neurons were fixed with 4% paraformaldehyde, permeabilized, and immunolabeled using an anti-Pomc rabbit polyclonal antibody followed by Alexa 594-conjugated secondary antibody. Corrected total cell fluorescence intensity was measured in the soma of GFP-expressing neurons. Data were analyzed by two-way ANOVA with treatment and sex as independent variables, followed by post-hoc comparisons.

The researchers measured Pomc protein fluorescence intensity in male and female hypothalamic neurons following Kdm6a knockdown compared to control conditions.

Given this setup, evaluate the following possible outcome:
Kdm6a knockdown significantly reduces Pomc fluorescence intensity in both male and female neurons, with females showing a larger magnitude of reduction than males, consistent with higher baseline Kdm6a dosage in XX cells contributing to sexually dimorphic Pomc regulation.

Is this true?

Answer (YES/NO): NO